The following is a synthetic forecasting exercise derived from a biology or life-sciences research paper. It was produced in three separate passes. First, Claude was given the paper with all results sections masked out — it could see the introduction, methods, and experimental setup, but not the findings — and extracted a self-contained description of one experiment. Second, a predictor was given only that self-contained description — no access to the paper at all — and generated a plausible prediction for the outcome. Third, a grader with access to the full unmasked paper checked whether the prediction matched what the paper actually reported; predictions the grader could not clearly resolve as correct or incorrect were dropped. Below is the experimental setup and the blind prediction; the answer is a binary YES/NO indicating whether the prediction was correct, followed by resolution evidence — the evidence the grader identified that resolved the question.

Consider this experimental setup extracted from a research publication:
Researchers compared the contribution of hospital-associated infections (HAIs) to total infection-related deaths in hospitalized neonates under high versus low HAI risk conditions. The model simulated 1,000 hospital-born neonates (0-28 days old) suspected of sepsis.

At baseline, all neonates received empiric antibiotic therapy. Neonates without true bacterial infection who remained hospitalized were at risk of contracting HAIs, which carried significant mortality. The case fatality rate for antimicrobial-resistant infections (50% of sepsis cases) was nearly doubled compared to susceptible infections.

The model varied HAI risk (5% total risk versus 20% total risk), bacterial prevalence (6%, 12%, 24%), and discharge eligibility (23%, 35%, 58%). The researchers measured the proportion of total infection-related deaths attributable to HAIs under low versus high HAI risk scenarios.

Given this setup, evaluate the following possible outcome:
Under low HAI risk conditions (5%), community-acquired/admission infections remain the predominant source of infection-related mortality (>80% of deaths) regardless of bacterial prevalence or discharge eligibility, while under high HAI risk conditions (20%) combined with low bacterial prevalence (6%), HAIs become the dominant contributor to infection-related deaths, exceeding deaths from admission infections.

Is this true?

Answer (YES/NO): NO